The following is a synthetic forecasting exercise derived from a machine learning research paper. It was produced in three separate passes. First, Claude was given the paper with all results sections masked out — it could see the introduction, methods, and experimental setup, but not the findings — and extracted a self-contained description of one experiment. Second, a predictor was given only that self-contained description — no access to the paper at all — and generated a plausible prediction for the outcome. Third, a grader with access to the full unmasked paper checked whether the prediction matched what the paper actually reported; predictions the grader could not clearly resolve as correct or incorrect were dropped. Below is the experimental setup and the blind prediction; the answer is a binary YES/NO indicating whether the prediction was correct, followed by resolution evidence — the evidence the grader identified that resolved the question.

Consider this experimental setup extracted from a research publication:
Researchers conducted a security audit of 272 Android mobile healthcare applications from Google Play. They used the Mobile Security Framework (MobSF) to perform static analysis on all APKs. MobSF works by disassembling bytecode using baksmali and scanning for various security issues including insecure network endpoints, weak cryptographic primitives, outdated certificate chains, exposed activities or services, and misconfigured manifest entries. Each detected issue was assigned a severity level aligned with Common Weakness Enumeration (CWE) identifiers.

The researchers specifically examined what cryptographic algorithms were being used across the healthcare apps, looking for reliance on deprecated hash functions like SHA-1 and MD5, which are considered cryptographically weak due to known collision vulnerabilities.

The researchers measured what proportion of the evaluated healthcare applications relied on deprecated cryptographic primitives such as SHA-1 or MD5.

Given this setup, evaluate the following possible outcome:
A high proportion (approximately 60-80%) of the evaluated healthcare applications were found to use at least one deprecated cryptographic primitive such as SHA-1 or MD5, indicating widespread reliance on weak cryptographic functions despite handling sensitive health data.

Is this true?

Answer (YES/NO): NO